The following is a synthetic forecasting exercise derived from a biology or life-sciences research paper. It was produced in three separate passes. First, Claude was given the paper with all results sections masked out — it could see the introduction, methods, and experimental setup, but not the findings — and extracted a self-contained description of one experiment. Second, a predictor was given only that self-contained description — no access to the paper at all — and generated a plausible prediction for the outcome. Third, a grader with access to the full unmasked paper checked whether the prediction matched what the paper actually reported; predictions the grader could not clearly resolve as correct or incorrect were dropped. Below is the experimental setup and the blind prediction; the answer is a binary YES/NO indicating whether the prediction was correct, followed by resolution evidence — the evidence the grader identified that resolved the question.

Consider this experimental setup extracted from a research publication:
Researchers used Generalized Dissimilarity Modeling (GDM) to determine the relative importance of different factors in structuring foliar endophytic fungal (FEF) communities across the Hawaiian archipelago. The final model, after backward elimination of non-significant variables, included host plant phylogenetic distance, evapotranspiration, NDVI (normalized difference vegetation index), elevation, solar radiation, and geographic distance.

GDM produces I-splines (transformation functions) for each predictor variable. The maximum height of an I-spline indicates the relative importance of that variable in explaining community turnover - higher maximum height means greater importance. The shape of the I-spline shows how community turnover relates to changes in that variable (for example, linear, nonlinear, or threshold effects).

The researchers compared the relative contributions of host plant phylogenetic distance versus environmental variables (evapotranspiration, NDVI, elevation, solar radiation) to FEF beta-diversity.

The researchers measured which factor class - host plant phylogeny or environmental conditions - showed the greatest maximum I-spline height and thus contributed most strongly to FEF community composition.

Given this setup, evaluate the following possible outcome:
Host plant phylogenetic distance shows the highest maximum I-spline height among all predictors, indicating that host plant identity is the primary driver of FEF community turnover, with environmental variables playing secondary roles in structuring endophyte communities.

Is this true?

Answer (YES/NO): YES